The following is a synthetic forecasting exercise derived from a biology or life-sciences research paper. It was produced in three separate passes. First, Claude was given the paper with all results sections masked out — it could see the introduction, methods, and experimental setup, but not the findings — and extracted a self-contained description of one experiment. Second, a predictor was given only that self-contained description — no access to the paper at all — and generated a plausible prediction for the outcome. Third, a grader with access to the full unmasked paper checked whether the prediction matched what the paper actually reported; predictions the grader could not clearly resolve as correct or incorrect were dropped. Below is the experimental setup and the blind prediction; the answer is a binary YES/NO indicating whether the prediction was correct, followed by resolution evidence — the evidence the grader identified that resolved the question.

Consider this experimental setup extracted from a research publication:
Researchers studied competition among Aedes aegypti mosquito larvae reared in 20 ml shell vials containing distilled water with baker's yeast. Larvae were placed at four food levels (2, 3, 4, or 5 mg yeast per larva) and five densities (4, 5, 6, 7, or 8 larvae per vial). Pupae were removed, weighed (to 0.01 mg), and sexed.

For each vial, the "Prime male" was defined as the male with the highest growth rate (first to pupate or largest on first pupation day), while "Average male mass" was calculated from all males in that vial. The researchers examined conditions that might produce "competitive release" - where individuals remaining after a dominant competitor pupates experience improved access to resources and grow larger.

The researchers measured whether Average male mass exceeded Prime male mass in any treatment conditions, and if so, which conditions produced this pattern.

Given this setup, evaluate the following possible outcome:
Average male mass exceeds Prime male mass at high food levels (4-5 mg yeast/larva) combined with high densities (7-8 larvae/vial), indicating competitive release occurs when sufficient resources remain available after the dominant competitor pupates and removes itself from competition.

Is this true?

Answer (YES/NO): NO